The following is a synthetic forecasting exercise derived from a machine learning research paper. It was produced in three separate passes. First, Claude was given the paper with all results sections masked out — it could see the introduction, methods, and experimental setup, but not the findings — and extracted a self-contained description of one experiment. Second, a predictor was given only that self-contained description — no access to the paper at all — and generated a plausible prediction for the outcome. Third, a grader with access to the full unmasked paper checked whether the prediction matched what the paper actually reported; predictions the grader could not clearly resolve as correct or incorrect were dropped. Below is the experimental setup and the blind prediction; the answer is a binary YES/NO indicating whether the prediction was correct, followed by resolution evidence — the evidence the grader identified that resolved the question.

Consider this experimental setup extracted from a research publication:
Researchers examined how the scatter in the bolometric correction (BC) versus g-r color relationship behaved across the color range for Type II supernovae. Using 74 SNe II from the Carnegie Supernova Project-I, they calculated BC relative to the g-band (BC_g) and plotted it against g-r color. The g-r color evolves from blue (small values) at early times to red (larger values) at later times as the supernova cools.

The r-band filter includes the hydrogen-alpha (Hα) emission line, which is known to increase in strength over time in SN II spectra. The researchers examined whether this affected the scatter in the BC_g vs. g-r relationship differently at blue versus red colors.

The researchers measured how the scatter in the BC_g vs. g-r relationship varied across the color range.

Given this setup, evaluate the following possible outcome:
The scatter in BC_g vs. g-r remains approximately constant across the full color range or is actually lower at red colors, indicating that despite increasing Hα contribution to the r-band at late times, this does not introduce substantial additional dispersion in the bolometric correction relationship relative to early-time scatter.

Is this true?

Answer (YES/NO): NO